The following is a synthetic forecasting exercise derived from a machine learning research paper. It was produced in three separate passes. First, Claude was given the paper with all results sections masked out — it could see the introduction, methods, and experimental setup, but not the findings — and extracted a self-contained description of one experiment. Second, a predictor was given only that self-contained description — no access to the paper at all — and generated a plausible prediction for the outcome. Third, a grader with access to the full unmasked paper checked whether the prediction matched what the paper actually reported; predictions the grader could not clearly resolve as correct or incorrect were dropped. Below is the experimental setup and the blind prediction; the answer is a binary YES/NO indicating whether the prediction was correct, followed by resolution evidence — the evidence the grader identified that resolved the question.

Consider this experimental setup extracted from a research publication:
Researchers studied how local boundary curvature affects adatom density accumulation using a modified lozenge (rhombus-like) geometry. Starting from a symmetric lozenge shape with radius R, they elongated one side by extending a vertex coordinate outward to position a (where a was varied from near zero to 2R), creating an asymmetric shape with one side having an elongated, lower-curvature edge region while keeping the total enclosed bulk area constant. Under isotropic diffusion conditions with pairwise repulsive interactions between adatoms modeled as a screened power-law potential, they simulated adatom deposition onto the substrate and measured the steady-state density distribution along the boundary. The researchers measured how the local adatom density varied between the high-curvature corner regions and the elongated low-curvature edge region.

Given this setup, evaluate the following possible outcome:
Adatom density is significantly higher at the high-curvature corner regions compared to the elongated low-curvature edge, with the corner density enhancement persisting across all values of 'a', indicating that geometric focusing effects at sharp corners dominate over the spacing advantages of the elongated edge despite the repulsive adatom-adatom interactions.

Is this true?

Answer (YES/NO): NO